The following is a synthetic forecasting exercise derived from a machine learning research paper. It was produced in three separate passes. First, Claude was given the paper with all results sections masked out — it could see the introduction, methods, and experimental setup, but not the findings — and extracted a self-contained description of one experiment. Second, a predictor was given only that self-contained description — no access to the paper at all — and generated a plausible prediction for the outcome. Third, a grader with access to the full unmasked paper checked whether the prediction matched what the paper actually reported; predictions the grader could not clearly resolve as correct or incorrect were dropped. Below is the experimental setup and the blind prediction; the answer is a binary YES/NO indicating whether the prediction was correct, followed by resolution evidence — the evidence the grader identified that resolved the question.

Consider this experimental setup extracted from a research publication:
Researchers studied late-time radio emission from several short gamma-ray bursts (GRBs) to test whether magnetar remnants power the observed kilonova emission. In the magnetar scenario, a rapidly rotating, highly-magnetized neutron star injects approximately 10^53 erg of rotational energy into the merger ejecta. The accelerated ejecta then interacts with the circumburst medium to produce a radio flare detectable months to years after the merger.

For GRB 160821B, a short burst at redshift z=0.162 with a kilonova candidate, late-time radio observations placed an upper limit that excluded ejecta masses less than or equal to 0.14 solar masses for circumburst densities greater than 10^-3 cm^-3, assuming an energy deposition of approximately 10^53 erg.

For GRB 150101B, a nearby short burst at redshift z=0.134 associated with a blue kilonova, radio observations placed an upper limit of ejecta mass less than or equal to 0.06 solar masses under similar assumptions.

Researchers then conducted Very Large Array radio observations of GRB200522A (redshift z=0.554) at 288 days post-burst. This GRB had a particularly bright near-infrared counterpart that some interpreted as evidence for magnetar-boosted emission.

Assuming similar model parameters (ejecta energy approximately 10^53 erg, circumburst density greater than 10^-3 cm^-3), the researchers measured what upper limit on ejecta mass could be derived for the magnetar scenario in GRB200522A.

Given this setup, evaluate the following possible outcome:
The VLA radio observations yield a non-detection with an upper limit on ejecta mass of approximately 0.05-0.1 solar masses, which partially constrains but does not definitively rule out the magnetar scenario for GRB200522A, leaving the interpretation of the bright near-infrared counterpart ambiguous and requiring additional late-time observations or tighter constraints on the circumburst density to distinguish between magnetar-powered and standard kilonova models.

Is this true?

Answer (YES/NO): NO